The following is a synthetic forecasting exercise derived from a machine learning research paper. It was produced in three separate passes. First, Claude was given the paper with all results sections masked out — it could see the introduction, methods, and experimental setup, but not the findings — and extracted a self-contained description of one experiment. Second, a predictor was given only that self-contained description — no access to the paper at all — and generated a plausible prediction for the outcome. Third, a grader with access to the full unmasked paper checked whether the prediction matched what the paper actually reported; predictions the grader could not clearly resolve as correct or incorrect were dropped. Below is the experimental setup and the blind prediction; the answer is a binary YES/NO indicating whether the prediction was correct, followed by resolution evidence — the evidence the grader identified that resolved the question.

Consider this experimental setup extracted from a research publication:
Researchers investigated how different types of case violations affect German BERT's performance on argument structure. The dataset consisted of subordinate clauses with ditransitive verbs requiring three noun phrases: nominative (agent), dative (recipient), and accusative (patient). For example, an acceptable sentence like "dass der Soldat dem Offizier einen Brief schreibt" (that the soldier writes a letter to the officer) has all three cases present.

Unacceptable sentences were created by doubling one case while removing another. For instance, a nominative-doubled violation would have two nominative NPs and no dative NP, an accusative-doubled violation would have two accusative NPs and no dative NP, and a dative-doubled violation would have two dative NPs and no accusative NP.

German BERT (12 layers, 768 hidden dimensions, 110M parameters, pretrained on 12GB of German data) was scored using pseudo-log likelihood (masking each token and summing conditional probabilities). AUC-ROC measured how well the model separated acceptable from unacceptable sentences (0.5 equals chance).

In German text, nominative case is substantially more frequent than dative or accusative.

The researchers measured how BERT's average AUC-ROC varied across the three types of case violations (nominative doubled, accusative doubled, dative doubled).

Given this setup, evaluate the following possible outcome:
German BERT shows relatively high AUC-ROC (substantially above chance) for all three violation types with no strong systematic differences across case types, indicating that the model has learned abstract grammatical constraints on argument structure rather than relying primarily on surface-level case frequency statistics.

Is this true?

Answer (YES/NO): NO